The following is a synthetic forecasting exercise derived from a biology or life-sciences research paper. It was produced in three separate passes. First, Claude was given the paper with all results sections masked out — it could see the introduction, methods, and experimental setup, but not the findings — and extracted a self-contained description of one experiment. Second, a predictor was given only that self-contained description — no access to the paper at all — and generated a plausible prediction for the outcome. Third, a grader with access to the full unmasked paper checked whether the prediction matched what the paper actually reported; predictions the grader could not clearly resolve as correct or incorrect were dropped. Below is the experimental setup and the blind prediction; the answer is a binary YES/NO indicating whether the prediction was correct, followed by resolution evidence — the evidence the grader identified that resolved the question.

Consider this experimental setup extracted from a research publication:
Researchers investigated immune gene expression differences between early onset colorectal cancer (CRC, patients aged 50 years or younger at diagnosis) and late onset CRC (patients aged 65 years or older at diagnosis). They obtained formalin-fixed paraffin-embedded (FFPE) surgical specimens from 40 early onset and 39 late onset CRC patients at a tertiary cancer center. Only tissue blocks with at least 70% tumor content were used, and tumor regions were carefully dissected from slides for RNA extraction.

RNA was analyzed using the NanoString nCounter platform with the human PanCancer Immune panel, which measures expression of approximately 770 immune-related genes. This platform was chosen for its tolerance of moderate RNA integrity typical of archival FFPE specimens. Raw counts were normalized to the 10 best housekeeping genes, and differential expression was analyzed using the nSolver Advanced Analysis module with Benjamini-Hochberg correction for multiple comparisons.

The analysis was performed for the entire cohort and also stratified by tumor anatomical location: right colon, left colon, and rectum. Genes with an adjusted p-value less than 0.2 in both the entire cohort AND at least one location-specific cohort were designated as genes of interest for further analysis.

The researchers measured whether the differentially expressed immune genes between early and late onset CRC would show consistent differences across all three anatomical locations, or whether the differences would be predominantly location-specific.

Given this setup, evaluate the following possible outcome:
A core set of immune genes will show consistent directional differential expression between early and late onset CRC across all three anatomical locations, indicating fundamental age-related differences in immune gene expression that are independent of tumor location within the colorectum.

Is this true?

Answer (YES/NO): NO